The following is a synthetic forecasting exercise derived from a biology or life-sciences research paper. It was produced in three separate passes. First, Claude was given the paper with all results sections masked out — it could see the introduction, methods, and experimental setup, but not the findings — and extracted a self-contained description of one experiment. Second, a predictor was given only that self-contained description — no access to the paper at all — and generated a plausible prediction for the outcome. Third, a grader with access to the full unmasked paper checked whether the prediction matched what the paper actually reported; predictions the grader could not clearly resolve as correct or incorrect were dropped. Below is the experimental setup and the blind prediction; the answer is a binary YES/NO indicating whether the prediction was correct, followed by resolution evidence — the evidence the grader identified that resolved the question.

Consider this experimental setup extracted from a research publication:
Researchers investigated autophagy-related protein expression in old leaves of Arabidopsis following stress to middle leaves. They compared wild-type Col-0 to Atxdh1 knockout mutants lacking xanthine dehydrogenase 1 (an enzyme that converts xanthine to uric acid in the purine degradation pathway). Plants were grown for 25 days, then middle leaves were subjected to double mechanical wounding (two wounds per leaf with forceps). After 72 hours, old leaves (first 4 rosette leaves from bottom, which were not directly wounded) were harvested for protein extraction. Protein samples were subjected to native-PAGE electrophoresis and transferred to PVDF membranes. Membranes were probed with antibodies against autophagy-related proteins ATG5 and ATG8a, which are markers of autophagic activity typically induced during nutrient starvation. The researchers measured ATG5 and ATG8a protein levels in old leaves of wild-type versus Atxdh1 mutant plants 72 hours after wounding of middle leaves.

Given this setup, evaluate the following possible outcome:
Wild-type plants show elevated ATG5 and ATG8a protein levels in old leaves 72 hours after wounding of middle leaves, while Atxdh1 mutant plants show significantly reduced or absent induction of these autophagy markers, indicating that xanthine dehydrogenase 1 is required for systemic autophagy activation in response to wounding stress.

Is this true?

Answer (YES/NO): NO